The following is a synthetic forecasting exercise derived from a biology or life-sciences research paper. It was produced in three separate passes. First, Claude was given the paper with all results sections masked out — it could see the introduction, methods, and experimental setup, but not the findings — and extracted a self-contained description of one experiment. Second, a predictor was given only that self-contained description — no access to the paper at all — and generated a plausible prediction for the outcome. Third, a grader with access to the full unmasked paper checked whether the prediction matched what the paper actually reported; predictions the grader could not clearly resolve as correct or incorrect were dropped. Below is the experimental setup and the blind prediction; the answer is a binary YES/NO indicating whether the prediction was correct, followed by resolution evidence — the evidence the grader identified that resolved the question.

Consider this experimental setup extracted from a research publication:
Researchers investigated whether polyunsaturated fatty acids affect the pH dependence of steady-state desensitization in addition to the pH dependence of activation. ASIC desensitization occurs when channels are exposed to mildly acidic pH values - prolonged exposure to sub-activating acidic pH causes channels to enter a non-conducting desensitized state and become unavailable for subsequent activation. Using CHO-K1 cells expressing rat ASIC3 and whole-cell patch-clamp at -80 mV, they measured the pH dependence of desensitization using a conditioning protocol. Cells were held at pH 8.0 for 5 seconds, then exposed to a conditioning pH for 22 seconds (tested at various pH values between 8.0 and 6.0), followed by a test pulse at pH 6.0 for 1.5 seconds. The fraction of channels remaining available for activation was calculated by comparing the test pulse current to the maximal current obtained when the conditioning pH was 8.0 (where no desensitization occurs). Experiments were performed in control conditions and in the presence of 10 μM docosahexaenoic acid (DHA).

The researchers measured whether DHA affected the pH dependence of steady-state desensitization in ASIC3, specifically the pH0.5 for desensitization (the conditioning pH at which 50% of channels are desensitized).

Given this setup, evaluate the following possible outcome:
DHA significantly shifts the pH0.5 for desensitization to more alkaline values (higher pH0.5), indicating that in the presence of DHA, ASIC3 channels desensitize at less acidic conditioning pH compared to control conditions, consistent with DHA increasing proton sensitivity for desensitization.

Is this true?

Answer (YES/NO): NO